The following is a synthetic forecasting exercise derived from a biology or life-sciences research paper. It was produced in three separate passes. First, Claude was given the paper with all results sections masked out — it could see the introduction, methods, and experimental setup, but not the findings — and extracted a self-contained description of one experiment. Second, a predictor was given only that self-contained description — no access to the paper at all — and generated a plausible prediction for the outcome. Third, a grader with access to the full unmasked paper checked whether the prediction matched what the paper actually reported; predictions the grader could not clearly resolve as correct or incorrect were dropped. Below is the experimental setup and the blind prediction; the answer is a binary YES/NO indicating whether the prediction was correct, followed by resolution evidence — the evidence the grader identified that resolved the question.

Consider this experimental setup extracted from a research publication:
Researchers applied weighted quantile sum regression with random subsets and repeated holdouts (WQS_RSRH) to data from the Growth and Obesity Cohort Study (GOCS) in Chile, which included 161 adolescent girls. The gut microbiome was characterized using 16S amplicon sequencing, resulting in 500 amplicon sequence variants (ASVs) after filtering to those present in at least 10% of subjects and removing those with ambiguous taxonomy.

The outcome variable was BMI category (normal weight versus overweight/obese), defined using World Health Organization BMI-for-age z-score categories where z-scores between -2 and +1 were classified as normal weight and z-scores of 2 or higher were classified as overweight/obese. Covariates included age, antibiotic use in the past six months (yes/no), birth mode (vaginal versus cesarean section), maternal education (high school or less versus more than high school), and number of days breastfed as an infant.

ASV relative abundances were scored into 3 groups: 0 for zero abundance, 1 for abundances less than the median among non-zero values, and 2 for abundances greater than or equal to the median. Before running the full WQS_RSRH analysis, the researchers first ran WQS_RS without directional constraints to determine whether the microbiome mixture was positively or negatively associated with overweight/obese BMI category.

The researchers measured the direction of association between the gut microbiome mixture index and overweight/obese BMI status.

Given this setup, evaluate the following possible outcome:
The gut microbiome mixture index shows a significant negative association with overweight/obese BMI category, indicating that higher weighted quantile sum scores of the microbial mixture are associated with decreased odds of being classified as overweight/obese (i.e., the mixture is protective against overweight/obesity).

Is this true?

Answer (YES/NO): NO